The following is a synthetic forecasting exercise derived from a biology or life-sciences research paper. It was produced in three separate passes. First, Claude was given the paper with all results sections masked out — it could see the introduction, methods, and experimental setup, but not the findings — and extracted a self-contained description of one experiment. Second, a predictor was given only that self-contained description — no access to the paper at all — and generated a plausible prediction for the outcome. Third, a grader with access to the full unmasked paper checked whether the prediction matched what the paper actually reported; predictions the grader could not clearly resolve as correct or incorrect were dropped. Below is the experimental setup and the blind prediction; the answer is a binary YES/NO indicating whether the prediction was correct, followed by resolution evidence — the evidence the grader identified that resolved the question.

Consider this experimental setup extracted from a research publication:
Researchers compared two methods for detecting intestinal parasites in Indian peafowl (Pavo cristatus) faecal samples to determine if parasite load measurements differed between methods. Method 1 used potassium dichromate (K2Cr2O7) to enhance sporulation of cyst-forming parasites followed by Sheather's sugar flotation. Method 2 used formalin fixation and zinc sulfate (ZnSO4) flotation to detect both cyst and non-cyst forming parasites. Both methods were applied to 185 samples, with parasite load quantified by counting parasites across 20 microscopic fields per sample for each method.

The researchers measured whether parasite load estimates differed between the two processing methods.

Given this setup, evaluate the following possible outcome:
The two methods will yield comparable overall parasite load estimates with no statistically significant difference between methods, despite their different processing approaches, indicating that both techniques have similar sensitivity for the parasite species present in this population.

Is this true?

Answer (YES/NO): YES